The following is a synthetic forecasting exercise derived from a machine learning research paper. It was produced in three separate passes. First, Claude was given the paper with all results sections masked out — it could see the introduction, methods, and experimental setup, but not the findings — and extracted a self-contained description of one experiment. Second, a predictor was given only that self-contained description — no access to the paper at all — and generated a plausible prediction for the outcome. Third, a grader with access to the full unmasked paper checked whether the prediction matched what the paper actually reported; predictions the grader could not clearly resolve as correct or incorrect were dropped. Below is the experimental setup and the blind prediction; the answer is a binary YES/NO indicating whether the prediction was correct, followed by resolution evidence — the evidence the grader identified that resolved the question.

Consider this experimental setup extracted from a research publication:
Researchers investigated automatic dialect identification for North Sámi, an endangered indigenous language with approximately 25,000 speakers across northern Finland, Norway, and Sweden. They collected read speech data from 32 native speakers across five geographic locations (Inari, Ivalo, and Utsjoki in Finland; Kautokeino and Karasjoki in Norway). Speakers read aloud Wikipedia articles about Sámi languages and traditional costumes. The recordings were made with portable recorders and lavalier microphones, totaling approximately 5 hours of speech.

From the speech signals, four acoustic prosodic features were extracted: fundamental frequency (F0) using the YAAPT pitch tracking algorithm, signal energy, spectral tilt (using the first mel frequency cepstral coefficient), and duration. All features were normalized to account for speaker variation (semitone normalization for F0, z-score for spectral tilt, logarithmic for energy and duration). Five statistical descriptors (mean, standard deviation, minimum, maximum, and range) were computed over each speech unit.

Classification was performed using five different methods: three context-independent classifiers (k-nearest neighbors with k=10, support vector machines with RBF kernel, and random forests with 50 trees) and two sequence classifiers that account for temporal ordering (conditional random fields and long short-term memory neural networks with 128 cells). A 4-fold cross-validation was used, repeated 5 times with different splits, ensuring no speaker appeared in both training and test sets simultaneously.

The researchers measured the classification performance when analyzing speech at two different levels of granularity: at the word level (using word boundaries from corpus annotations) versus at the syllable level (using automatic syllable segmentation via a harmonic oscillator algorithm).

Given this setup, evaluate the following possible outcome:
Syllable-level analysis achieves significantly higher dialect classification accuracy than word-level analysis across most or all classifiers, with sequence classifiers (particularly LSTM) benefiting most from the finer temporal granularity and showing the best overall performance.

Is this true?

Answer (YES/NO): NO